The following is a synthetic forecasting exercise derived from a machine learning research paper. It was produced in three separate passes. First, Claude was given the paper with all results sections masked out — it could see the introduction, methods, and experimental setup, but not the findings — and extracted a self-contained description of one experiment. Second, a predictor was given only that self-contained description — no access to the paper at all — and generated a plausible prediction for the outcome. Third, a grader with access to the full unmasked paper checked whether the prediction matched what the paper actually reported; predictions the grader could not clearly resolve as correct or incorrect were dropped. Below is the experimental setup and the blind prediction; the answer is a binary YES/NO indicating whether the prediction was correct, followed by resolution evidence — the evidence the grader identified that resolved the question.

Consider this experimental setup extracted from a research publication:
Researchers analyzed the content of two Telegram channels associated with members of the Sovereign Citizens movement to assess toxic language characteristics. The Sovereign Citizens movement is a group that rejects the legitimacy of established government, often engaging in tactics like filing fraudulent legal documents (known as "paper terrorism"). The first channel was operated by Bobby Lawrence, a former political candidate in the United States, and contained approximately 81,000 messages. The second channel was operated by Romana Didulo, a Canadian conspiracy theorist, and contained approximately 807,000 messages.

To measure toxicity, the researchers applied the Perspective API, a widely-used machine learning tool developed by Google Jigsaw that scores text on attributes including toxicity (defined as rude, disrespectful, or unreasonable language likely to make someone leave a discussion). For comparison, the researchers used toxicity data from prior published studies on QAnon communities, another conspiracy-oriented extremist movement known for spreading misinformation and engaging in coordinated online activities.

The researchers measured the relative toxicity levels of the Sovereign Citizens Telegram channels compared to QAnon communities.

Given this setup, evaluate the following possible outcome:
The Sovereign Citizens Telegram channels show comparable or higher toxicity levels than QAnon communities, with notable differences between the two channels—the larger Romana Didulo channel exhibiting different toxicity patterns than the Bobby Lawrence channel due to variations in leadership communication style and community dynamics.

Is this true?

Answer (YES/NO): NO